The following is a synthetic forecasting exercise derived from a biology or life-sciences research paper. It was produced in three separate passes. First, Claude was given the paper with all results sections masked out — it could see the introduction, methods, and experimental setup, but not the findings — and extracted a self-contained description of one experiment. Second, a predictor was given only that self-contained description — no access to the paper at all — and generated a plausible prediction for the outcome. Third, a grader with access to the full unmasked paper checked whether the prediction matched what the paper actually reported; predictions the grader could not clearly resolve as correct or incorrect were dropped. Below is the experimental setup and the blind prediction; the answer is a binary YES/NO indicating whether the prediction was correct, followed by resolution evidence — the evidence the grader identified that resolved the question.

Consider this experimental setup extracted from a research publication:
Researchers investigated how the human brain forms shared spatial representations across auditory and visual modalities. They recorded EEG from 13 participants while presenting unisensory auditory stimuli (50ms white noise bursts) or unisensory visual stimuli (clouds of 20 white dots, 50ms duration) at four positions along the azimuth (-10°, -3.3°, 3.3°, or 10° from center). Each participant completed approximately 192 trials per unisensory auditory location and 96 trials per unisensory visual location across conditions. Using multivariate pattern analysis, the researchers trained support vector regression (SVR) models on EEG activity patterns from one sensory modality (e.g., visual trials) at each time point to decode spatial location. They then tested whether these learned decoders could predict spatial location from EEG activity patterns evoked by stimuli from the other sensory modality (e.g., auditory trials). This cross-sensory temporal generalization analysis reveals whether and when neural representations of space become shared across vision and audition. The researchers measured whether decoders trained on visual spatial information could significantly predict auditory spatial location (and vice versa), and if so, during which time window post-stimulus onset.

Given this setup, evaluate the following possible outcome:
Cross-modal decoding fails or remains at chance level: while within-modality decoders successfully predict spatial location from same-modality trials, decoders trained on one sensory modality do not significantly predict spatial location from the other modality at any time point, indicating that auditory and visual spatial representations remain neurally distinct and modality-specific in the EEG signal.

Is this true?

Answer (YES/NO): NO